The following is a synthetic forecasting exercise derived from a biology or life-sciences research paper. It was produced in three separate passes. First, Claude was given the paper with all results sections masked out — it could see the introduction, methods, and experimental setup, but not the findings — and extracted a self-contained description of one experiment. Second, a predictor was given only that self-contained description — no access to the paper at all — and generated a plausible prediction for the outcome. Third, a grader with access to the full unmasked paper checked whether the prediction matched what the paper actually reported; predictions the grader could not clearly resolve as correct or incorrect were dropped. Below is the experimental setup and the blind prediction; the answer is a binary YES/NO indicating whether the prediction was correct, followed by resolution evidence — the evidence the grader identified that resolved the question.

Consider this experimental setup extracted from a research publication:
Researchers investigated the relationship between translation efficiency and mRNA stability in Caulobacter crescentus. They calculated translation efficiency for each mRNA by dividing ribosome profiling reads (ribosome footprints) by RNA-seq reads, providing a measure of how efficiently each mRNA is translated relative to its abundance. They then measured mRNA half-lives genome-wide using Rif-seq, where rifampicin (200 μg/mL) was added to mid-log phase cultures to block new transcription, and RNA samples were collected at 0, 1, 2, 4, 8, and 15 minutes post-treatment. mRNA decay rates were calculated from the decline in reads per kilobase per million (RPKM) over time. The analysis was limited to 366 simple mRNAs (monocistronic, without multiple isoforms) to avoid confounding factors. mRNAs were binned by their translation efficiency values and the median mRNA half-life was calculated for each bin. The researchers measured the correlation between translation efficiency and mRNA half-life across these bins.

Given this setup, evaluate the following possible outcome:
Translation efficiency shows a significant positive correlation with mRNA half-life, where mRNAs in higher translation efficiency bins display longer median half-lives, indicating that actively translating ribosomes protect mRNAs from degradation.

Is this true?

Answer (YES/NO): YES